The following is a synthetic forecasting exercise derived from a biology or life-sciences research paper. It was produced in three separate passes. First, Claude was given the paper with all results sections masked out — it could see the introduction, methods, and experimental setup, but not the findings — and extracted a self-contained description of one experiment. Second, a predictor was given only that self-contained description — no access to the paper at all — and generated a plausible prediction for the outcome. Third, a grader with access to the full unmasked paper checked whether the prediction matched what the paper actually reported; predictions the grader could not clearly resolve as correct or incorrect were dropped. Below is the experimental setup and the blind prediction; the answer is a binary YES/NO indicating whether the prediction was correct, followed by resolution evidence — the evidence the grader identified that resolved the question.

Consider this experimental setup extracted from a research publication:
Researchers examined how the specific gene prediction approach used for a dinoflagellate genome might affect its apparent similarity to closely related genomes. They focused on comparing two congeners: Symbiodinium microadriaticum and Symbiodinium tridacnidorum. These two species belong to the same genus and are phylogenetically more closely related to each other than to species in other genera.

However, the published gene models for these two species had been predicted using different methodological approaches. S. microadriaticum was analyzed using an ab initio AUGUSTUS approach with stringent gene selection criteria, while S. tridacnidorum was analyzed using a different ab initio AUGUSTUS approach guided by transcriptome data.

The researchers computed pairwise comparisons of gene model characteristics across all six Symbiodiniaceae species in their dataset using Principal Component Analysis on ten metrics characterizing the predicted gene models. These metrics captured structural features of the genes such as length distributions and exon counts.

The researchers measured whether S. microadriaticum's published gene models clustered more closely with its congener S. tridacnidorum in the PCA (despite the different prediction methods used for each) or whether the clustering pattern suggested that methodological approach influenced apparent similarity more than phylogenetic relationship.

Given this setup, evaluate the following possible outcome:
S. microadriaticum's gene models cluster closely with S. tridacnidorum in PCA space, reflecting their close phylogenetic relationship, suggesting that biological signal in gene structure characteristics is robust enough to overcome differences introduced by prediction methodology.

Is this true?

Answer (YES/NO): NO